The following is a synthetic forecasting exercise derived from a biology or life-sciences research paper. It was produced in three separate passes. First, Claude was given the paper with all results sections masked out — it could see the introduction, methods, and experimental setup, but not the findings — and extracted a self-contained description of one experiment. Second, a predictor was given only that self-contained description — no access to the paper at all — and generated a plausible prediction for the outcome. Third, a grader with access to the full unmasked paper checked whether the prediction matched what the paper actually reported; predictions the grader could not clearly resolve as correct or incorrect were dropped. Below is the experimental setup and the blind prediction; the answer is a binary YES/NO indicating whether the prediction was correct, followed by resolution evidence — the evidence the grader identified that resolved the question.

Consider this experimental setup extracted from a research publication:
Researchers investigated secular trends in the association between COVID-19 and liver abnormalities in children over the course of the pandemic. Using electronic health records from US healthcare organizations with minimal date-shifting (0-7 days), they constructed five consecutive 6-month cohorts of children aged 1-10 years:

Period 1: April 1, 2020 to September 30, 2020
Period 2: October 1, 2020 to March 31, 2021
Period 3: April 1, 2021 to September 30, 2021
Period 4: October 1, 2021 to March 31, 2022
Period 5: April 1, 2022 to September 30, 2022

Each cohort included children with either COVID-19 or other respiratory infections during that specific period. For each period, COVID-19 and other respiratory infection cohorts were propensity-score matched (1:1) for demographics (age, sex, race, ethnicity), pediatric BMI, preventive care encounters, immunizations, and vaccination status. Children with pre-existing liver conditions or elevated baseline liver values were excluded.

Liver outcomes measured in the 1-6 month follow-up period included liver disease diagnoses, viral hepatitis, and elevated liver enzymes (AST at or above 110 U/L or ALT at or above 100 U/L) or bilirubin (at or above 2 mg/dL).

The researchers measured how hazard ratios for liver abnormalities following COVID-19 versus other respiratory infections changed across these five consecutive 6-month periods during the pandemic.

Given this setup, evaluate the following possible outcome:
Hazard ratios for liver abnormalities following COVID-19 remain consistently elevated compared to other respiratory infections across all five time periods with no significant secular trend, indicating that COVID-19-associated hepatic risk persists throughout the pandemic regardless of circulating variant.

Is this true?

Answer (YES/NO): YES